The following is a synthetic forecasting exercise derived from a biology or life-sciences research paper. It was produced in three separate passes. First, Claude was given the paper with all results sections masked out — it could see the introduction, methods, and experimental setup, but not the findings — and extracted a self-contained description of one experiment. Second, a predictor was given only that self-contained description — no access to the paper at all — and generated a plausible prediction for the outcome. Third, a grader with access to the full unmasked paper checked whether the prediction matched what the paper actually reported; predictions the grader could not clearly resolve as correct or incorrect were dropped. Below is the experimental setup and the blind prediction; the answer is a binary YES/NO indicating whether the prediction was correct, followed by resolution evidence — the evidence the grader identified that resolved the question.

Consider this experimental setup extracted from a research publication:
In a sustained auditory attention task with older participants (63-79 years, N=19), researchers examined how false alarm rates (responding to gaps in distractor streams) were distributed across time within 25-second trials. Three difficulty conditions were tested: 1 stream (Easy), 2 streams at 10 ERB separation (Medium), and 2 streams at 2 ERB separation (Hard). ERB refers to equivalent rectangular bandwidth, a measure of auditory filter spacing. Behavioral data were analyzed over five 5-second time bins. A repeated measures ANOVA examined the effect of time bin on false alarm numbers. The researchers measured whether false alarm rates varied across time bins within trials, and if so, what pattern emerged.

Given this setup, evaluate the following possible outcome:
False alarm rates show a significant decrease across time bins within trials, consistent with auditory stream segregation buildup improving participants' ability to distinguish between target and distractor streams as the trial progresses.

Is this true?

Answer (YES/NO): NO